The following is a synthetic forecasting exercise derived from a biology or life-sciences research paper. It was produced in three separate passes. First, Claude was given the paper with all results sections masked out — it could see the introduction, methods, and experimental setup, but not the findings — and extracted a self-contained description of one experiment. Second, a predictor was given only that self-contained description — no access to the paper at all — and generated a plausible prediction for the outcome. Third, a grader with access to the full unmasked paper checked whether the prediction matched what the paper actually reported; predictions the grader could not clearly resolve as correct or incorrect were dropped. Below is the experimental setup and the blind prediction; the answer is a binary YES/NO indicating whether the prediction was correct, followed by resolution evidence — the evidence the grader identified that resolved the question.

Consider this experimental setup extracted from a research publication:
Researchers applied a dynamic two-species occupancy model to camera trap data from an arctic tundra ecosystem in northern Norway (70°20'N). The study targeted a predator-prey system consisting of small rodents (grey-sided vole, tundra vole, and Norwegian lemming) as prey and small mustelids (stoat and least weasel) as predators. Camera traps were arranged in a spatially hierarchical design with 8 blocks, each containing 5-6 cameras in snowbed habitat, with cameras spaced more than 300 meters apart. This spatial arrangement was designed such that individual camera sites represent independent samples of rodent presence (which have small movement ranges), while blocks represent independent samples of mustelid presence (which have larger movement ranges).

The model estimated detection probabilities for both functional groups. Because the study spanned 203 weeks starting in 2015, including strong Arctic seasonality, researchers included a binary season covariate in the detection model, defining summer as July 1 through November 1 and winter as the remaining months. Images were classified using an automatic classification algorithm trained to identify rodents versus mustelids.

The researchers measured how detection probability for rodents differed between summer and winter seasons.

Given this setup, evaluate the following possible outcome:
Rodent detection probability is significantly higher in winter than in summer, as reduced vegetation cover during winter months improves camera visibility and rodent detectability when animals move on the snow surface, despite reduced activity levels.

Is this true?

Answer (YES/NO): NO